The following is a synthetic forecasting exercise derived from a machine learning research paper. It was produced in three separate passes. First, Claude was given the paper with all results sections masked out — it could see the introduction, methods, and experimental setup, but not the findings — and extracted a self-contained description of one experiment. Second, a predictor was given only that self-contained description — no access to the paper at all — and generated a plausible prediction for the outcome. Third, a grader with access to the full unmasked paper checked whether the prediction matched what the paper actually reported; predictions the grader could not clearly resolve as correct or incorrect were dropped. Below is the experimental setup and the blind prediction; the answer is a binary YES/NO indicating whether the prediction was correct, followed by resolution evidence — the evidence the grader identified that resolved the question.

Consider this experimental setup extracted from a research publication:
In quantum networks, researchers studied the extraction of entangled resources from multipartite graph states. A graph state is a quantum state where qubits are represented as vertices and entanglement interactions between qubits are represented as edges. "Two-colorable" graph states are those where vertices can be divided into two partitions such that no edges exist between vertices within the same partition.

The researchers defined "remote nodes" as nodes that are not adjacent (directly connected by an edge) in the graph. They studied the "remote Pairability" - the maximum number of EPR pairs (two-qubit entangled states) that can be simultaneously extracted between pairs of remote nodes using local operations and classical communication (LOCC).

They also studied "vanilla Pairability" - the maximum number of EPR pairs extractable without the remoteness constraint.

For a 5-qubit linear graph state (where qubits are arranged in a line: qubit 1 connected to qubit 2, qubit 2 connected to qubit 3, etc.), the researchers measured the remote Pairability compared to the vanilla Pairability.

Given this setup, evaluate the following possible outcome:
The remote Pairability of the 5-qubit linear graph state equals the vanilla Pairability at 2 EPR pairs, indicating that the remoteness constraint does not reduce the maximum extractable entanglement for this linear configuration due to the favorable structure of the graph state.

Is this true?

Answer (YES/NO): NO